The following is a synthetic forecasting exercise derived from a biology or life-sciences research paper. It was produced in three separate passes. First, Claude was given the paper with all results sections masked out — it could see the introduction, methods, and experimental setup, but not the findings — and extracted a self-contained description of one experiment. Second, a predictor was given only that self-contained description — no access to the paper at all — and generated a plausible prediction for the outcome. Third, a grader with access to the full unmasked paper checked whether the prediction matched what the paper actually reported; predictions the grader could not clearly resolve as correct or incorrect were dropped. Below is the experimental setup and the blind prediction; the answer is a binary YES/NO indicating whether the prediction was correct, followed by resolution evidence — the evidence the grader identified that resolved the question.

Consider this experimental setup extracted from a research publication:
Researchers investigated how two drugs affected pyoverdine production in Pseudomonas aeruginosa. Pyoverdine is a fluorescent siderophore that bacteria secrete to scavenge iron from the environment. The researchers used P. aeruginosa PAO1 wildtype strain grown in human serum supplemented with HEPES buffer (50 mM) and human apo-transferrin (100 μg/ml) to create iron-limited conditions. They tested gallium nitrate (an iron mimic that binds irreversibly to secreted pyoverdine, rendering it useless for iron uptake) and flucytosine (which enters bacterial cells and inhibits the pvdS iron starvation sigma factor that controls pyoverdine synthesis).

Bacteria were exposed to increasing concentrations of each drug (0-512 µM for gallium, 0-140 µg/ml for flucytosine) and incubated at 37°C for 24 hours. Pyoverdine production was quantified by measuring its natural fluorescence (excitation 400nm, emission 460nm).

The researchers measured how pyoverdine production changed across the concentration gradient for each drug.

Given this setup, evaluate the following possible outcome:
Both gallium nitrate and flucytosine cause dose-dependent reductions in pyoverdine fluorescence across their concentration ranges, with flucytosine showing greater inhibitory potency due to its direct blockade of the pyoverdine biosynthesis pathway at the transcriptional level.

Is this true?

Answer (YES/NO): NO